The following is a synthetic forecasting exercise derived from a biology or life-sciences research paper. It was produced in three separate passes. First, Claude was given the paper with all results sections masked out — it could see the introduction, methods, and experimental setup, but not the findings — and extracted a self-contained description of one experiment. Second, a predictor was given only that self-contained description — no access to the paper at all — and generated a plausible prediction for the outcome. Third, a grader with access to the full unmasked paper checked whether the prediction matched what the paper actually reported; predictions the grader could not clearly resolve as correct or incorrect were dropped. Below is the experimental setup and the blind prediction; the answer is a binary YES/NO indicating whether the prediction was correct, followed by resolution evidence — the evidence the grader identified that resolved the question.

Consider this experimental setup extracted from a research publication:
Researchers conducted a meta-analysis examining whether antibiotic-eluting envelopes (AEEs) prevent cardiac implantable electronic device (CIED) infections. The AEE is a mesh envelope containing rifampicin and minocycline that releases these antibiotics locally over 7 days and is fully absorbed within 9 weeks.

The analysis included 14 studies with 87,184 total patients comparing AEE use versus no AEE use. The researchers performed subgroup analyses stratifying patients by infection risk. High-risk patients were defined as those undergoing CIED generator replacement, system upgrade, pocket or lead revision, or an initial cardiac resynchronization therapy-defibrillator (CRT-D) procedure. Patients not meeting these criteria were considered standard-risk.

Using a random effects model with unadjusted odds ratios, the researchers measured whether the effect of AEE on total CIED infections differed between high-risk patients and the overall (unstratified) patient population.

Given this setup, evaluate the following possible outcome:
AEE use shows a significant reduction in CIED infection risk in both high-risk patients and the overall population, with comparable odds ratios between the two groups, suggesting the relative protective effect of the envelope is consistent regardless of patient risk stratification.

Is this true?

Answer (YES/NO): NO